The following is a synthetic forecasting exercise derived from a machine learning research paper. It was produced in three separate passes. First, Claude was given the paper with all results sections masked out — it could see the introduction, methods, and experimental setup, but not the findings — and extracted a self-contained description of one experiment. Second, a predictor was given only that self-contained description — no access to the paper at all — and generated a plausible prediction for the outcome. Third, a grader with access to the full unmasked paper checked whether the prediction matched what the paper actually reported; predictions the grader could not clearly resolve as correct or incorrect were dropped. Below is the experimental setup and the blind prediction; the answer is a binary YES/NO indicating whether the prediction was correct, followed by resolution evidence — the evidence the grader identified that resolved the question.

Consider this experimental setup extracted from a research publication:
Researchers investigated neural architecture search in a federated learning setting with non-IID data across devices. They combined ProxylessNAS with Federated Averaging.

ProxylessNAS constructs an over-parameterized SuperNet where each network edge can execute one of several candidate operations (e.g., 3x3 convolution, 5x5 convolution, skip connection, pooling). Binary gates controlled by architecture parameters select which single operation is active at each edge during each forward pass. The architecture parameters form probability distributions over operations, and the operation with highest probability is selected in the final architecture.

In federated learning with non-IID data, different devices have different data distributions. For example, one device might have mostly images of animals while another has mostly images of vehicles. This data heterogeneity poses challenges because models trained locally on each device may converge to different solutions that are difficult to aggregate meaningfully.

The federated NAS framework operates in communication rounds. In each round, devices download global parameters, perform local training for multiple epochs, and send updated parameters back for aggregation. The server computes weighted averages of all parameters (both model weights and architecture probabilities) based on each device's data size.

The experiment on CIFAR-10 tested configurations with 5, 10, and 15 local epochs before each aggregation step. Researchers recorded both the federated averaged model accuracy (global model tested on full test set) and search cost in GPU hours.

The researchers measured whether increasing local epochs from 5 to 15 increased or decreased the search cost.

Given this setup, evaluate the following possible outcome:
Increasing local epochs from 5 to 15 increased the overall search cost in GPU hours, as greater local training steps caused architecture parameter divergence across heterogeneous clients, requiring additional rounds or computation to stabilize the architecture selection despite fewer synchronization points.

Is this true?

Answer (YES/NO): NO